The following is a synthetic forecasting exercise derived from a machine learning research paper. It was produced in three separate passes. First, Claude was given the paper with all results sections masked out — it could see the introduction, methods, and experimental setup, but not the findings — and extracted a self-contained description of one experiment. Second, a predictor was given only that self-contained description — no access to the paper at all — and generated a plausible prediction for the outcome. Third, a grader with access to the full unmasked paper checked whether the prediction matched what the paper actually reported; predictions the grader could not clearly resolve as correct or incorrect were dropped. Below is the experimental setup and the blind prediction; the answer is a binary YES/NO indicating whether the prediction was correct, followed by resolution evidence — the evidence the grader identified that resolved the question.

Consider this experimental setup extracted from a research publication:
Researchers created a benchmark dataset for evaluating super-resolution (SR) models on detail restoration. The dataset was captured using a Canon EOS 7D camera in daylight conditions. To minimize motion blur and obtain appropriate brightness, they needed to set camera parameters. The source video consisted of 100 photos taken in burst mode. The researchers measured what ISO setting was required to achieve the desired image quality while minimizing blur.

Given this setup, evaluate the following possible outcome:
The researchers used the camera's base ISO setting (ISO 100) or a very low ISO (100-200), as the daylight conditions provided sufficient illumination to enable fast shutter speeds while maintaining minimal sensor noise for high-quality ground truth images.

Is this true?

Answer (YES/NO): NO